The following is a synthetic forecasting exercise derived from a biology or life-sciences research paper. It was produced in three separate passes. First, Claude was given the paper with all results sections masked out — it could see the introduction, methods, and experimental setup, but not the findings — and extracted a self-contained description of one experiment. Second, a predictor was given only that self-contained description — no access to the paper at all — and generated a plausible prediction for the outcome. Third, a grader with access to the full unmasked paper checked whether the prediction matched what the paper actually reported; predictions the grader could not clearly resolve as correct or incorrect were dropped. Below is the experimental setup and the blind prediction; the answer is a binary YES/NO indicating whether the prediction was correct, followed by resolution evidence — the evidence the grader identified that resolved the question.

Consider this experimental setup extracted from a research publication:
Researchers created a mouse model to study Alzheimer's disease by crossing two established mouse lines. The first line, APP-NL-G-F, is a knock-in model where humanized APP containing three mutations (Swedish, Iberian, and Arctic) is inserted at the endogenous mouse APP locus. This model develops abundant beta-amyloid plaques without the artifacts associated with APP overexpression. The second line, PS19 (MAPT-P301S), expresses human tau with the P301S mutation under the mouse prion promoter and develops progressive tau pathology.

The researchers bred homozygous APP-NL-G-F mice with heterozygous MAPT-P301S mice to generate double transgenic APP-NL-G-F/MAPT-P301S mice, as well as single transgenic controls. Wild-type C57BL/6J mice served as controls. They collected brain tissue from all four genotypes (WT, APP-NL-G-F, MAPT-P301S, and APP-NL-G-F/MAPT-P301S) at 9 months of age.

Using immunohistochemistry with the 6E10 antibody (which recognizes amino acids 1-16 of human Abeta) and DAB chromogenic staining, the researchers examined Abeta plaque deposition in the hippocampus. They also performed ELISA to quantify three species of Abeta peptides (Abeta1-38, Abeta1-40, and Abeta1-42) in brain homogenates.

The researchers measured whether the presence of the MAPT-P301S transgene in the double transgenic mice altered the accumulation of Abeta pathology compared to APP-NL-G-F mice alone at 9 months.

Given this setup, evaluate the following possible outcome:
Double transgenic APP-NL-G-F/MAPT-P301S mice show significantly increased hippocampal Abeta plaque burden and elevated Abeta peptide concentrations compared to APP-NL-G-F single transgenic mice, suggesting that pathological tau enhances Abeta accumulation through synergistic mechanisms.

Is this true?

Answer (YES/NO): NO